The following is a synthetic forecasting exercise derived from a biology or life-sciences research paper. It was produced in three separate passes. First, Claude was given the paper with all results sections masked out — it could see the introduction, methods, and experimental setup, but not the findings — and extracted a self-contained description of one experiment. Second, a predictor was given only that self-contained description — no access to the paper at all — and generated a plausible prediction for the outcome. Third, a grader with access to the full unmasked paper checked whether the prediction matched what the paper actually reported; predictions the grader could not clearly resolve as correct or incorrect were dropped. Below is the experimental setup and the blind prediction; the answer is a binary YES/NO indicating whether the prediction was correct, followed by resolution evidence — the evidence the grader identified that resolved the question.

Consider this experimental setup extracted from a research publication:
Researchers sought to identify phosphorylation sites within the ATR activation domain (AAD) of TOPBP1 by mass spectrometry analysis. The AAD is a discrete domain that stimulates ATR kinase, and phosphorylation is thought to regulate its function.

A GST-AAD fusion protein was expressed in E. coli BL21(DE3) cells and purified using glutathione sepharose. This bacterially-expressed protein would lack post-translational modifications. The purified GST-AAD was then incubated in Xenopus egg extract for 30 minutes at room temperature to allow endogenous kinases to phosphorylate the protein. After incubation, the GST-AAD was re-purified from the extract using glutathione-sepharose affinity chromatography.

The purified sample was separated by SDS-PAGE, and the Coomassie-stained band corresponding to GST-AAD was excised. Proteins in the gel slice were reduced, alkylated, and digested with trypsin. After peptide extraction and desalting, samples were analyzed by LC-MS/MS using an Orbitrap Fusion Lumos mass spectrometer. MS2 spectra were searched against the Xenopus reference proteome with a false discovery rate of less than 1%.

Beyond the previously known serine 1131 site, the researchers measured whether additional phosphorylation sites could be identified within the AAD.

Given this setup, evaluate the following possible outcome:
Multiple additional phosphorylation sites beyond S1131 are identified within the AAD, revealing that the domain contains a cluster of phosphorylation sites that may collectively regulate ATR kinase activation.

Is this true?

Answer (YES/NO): YES